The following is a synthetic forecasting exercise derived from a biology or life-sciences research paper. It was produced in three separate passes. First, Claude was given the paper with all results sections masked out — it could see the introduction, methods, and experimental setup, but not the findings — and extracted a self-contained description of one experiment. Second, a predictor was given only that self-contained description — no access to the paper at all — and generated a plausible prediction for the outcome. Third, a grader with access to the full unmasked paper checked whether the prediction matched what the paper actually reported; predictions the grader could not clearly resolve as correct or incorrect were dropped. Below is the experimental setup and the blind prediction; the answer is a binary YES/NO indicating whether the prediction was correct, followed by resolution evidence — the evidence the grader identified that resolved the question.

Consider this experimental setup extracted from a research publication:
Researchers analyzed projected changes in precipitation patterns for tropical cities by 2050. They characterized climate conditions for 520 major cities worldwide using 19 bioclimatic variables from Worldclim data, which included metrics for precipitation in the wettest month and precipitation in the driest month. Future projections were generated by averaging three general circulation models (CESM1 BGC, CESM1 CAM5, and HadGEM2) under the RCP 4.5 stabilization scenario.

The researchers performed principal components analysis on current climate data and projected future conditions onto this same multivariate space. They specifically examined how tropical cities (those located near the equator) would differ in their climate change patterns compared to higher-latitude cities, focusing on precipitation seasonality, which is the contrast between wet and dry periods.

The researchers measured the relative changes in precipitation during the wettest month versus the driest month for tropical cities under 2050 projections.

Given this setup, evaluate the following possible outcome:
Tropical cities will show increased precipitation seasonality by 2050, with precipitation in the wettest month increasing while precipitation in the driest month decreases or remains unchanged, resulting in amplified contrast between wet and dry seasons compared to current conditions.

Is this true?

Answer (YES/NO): YES